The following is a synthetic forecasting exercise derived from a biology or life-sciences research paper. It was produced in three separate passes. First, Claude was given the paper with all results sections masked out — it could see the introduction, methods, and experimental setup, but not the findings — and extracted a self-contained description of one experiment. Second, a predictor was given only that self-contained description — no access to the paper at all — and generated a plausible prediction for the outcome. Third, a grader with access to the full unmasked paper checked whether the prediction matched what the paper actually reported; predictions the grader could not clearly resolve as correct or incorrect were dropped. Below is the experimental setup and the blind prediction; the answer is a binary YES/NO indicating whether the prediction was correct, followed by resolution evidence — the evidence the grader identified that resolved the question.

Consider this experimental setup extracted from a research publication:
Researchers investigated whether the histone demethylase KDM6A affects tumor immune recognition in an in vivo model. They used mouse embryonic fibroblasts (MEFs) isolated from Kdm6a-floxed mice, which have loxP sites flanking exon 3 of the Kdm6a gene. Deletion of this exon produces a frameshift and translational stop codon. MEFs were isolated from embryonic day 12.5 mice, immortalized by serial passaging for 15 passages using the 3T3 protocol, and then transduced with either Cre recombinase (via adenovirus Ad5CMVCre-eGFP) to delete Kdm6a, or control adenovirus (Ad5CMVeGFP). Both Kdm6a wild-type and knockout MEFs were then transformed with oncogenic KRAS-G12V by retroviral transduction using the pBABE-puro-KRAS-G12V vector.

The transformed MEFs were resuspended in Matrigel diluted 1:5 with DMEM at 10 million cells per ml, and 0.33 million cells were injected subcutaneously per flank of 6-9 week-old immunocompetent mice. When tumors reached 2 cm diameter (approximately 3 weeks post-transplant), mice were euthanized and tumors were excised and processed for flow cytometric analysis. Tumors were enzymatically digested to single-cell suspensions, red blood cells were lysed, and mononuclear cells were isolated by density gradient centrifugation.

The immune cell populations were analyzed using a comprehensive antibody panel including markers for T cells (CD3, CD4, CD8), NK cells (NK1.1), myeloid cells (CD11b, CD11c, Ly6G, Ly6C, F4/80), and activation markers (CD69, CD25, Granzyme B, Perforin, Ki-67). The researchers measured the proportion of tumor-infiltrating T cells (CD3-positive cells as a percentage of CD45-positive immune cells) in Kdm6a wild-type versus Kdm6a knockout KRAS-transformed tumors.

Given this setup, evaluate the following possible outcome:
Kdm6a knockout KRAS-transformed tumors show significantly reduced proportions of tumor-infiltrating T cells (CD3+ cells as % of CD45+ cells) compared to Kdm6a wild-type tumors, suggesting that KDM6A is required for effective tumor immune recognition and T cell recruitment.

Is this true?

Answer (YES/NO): YES